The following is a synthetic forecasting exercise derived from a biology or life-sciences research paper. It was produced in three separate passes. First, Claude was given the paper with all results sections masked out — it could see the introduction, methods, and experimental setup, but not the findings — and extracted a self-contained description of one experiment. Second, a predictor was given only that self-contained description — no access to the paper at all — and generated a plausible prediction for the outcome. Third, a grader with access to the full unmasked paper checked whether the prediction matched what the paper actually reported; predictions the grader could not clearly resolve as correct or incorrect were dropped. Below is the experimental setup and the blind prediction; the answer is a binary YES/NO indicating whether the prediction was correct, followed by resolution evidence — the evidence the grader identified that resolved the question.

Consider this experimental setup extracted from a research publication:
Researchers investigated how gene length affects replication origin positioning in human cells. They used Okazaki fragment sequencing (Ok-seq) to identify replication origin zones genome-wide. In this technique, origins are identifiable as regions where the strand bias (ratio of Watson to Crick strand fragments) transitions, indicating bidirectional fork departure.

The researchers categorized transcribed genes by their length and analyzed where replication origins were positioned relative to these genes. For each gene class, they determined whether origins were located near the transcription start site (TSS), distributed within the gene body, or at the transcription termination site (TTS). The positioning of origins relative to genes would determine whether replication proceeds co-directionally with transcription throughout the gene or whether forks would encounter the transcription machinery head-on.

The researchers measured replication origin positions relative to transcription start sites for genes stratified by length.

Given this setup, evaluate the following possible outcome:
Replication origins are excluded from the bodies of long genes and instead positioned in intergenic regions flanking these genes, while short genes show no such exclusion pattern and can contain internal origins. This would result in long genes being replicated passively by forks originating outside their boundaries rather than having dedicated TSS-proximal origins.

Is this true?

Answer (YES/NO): NO